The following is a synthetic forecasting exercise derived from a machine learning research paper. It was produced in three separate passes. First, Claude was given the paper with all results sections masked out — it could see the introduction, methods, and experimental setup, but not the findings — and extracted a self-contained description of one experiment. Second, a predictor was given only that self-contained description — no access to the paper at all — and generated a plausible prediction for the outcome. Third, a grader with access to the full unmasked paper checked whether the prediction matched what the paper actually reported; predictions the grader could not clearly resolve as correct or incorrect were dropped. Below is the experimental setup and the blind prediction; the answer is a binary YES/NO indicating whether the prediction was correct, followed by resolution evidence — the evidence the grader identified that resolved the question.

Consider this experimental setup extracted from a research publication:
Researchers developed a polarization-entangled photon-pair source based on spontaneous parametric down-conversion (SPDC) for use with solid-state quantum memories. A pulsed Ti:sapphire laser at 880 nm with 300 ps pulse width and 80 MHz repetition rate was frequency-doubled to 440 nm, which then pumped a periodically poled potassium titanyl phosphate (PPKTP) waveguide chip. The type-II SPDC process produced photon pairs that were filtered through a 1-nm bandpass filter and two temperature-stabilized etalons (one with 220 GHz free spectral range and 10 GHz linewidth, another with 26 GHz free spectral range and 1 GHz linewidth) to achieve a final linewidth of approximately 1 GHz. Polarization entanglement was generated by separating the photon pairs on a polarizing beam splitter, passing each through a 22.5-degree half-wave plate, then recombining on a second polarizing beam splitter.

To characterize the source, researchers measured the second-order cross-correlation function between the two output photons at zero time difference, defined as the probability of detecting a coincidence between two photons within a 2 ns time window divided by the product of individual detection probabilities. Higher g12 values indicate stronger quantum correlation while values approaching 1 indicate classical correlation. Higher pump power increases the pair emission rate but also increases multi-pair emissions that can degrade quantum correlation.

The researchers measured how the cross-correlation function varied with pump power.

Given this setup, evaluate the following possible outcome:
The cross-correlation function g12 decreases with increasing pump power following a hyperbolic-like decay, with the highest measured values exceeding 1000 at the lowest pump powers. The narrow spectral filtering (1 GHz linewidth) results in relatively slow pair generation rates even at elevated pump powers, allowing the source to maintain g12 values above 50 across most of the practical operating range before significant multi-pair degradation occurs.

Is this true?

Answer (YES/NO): NO